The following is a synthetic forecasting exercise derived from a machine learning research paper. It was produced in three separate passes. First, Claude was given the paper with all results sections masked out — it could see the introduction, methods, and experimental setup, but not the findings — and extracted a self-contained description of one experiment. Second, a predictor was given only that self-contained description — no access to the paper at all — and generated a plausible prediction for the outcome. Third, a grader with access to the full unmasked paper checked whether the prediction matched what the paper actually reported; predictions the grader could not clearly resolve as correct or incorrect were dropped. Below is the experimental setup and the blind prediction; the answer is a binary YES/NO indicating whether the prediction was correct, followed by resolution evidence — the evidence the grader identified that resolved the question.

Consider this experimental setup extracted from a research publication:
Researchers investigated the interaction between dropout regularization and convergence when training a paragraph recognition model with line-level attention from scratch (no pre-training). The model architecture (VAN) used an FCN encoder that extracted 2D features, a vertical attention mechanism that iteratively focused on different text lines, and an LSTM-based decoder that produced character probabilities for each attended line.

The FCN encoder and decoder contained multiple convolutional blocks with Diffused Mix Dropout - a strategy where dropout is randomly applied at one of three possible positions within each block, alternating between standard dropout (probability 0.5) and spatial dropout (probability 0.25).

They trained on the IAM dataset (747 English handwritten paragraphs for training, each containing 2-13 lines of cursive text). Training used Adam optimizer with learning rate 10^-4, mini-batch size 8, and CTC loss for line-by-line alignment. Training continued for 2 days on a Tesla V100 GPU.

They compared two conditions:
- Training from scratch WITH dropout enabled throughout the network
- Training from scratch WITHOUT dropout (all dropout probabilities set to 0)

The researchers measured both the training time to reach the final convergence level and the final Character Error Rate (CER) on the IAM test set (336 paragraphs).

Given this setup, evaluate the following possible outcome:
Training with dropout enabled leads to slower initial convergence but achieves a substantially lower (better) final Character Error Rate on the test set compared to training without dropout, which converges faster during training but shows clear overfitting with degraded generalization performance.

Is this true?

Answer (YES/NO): YES